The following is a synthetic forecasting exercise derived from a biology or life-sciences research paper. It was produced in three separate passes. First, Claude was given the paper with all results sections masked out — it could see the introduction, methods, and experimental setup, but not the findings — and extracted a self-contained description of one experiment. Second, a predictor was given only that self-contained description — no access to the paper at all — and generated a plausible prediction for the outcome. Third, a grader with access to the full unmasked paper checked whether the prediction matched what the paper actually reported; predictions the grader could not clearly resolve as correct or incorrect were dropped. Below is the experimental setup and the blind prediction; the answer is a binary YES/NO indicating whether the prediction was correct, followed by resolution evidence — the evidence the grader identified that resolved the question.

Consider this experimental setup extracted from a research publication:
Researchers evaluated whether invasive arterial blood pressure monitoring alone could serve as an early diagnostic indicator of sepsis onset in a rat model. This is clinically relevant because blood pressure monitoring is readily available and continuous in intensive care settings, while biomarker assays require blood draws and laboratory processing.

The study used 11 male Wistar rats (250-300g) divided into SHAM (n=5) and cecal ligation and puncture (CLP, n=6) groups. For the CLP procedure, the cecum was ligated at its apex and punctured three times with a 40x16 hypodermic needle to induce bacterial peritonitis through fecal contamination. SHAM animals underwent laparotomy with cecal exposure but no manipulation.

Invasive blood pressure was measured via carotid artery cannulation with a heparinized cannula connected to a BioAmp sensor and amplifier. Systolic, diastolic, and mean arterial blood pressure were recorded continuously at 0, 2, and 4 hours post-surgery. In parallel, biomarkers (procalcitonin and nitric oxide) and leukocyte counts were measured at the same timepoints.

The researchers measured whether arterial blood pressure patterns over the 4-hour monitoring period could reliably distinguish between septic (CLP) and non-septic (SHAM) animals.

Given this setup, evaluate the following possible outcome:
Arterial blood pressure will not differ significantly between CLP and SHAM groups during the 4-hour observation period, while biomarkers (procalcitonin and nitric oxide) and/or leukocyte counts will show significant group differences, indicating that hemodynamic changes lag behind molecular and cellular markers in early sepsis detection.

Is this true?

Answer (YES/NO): NO